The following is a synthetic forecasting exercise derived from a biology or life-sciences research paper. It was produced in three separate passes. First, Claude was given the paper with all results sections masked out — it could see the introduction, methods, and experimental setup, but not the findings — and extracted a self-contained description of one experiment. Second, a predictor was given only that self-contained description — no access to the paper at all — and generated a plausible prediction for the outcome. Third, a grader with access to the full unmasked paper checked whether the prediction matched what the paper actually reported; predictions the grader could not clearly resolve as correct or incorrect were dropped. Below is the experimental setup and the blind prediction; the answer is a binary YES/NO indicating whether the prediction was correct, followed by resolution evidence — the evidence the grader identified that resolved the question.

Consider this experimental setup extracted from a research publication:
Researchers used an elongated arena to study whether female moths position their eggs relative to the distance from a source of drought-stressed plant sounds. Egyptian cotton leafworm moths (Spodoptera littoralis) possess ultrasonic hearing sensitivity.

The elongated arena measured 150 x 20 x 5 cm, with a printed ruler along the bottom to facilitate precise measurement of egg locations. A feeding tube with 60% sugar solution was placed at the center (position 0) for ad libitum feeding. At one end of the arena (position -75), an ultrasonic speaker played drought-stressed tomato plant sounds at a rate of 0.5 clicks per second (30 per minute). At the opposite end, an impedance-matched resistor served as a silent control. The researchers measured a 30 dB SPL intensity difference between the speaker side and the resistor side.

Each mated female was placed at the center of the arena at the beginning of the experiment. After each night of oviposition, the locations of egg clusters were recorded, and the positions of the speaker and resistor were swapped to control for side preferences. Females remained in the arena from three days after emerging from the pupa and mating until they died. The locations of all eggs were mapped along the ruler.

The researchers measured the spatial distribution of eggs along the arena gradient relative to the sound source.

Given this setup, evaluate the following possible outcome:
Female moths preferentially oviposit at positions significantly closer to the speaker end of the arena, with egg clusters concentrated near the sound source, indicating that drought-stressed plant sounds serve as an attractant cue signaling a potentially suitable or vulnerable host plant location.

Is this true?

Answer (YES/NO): YES